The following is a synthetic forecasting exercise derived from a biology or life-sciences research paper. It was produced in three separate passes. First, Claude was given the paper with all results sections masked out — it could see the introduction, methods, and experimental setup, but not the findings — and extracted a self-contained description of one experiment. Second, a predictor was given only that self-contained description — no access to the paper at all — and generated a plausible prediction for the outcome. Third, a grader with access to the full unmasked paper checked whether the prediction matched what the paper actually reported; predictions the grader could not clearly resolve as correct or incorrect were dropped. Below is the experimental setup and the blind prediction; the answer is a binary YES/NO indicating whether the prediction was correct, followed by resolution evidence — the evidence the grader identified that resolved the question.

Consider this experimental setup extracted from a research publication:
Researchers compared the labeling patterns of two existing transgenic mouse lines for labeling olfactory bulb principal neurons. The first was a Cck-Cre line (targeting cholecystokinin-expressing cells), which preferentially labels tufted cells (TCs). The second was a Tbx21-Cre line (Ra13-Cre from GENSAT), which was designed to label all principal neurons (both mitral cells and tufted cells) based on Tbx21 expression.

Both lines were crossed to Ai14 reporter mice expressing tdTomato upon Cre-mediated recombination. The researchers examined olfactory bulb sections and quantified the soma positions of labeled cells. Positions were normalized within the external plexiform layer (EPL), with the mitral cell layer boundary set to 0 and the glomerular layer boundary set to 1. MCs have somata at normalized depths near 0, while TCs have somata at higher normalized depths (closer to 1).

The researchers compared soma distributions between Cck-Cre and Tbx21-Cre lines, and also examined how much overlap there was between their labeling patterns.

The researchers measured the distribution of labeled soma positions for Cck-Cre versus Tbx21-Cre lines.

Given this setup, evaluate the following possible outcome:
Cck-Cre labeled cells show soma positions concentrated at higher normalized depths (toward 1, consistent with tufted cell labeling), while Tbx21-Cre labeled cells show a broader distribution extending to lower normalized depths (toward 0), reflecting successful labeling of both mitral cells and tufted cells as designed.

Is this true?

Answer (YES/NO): YES